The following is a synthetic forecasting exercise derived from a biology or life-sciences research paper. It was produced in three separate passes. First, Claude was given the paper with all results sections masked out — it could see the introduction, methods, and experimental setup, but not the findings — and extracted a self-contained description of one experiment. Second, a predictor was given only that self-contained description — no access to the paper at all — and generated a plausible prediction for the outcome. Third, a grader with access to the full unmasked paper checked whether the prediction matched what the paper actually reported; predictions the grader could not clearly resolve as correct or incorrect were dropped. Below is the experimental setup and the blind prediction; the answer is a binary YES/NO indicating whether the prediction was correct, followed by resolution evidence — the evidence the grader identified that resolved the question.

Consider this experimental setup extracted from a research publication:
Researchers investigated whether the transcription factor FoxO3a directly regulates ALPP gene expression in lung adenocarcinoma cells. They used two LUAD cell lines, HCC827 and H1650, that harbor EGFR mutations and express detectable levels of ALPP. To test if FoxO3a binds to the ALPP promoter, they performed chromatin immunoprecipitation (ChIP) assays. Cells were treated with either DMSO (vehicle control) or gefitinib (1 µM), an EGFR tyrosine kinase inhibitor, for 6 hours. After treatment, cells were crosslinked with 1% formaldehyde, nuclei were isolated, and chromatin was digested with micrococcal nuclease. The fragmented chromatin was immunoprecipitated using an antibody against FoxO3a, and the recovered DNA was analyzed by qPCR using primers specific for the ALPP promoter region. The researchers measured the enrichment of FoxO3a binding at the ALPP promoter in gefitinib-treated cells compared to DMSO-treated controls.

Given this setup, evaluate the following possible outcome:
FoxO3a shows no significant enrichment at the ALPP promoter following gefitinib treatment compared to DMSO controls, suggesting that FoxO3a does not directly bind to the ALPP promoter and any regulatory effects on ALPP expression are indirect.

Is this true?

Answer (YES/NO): NO